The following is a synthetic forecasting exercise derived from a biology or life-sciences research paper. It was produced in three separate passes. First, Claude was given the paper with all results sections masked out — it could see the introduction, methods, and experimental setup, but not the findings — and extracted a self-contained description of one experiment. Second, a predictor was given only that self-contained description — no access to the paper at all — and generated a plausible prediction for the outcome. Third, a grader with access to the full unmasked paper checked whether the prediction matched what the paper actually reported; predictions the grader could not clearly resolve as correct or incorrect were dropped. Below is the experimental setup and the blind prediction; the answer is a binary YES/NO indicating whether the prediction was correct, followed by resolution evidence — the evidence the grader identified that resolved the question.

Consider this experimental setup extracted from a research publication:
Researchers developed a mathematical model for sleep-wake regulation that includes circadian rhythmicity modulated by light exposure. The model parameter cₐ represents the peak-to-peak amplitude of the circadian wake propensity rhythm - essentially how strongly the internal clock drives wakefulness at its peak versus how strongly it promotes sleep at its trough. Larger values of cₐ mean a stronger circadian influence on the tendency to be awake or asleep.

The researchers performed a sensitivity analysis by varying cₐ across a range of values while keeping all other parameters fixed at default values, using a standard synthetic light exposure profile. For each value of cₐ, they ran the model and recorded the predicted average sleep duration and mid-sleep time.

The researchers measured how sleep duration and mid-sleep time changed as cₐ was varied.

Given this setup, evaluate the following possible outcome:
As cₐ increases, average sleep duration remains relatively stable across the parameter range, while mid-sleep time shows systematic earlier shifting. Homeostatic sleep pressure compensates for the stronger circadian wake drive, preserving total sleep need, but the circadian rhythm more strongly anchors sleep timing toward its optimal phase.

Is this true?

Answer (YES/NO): NO